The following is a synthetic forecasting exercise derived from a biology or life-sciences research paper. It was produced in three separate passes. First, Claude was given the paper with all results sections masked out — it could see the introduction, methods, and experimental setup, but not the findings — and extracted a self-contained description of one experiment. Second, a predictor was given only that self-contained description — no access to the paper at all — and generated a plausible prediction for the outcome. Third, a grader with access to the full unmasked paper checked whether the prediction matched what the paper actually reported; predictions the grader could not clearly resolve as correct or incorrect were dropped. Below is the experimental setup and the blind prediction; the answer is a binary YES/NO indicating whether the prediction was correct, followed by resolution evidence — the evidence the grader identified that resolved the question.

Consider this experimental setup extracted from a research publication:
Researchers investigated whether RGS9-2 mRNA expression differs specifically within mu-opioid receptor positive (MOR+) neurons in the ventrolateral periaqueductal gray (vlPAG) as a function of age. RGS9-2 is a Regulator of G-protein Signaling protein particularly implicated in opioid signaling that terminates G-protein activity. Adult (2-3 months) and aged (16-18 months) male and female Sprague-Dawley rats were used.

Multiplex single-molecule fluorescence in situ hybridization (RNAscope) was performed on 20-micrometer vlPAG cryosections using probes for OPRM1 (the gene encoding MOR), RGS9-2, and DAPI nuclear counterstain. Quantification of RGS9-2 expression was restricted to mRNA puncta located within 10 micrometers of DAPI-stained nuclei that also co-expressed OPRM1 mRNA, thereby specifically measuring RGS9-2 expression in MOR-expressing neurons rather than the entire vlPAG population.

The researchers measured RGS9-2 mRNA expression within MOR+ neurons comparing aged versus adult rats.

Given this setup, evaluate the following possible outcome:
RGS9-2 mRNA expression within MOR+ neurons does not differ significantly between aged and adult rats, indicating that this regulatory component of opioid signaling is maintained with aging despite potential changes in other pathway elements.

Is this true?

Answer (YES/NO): NO